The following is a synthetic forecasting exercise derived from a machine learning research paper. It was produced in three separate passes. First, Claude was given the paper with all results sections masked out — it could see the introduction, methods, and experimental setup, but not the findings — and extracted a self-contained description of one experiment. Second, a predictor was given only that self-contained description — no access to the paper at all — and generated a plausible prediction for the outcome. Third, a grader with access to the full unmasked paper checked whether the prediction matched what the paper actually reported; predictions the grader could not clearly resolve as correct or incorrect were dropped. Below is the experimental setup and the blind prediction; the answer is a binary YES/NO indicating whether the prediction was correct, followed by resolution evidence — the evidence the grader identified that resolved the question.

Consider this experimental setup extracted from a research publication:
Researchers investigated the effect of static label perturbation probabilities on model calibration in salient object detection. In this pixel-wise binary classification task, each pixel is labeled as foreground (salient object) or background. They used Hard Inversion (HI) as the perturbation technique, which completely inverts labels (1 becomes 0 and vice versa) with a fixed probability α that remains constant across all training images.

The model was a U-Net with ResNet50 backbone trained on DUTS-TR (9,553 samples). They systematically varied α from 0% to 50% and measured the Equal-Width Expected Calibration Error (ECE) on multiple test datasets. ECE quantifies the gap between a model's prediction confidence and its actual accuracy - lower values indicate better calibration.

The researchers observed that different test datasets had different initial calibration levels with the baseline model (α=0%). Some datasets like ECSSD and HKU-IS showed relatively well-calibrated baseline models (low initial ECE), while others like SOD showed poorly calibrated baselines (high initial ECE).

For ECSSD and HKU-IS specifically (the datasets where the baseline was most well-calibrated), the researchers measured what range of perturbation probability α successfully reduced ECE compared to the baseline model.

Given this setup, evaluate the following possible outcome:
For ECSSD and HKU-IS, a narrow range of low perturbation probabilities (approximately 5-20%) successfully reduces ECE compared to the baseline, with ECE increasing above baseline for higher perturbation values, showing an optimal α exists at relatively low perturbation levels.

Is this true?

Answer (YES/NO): NO